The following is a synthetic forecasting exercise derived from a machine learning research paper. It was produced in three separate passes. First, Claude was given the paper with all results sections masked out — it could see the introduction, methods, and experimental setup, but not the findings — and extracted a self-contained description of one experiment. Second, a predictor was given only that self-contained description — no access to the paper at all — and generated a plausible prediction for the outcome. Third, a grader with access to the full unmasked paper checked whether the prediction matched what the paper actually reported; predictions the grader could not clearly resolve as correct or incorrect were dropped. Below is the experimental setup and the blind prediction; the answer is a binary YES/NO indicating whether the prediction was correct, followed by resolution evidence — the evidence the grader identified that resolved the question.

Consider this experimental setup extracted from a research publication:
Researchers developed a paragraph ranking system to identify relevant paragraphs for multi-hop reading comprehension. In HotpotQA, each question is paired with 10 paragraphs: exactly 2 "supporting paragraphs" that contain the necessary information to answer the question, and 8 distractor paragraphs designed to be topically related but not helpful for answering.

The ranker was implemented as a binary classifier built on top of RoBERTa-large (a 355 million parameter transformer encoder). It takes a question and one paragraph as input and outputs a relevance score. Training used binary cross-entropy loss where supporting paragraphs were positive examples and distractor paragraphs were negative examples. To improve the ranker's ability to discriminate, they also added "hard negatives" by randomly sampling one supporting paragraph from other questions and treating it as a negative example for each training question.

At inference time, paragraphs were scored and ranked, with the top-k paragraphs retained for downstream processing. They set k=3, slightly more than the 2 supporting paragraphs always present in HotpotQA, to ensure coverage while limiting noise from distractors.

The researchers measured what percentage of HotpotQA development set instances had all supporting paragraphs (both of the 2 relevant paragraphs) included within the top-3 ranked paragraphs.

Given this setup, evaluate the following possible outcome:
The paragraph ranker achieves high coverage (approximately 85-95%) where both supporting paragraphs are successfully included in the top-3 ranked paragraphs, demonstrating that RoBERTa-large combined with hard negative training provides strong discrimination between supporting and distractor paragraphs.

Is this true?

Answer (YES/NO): NO